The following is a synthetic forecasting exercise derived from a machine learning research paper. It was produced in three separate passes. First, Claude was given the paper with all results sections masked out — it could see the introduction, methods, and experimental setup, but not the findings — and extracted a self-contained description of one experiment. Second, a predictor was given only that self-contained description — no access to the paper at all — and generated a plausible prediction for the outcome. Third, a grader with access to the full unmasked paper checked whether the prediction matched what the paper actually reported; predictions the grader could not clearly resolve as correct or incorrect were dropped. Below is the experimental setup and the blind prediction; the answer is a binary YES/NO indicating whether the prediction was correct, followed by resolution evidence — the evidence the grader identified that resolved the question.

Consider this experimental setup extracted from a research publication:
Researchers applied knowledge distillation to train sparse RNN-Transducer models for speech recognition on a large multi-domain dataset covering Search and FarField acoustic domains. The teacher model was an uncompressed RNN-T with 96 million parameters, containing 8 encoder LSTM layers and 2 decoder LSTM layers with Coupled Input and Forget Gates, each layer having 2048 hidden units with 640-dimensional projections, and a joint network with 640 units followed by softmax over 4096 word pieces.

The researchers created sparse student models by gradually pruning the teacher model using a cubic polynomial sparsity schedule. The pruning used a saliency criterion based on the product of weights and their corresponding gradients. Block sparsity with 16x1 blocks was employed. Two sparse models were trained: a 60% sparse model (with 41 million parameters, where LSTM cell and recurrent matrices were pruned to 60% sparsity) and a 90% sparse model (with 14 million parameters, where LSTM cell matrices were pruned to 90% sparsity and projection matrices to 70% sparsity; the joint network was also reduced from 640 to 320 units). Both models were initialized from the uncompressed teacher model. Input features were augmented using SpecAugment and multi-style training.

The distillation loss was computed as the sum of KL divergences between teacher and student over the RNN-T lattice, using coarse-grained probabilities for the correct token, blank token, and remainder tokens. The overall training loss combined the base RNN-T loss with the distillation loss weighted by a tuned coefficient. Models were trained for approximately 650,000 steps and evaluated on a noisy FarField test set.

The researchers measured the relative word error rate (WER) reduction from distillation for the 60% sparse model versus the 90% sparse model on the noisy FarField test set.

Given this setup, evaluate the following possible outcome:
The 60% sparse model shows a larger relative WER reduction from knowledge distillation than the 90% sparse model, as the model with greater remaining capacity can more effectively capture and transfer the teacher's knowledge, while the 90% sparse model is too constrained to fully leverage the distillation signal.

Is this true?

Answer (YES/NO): NO